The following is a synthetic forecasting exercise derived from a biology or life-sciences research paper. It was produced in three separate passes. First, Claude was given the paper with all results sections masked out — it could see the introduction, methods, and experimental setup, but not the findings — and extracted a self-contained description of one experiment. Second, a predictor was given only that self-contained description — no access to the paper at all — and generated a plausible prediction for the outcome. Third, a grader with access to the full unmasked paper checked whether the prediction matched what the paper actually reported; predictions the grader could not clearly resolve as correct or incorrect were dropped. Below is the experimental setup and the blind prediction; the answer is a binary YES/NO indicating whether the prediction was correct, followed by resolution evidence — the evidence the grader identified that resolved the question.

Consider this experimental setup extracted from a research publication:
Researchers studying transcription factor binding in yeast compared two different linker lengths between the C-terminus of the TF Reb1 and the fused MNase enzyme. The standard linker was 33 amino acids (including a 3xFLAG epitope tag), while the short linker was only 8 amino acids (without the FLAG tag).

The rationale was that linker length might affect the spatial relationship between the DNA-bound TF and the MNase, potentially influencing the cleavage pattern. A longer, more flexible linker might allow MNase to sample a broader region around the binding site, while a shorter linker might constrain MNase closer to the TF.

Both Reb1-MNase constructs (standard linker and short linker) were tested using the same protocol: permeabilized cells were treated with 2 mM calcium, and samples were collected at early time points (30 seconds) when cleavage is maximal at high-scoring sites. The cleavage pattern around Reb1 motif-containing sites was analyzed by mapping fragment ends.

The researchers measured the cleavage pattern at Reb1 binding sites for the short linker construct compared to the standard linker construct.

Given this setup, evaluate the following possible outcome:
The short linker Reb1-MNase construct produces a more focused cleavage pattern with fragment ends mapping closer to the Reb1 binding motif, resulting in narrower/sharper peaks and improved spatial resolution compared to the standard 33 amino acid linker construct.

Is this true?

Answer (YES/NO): NO